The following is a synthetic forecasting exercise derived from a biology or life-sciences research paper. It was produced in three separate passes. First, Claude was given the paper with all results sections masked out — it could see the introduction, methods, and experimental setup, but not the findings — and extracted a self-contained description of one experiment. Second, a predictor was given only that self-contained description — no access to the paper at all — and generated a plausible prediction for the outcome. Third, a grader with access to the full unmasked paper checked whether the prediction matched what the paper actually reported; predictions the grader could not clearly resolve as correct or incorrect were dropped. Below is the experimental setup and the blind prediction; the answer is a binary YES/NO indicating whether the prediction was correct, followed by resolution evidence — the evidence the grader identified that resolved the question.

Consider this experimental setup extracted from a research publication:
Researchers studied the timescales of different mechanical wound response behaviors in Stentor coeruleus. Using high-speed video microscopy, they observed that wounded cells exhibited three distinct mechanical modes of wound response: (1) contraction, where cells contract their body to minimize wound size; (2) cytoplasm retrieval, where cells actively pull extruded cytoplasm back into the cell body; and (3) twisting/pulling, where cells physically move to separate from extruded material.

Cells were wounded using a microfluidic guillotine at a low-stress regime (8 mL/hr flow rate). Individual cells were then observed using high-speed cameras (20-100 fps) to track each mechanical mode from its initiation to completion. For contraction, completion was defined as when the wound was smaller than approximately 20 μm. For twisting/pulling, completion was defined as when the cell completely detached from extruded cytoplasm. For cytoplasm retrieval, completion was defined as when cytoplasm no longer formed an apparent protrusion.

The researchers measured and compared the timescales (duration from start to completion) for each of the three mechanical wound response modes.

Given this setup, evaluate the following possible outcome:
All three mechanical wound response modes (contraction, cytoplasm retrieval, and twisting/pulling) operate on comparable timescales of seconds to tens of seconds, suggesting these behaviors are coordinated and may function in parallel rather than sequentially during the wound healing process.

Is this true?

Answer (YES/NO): NO